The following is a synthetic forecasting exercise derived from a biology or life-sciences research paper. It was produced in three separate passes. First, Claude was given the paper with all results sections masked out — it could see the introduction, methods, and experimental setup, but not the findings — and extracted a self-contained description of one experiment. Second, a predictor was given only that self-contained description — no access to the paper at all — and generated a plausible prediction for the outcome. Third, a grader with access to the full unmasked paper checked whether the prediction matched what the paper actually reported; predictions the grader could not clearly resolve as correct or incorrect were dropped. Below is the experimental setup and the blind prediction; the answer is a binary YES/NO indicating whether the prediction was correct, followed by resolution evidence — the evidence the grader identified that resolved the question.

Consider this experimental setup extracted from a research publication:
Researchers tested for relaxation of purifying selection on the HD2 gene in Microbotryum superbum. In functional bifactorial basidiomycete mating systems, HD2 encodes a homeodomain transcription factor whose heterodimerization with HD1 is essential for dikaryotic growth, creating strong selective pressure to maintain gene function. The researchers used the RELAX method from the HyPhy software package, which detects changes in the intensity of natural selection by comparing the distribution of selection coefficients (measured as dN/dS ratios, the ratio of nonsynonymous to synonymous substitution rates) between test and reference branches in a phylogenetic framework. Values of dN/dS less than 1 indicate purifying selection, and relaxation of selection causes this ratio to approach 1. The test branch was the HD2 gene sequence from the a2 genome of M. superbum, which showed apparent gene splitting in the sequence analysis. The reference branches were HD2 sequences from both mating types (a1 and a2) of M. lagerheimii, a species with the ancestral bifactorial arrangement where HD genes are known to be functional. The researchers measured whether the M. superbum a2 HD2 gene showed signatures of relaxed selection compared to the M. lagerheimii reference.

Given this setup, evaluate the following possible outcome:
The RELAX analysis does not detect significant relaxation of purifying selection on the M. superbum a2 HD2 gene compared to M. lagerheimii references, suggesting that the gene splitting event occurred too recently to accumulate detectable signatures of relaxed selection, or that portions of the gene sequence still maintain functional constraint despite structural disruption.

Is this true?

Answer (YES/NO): NO